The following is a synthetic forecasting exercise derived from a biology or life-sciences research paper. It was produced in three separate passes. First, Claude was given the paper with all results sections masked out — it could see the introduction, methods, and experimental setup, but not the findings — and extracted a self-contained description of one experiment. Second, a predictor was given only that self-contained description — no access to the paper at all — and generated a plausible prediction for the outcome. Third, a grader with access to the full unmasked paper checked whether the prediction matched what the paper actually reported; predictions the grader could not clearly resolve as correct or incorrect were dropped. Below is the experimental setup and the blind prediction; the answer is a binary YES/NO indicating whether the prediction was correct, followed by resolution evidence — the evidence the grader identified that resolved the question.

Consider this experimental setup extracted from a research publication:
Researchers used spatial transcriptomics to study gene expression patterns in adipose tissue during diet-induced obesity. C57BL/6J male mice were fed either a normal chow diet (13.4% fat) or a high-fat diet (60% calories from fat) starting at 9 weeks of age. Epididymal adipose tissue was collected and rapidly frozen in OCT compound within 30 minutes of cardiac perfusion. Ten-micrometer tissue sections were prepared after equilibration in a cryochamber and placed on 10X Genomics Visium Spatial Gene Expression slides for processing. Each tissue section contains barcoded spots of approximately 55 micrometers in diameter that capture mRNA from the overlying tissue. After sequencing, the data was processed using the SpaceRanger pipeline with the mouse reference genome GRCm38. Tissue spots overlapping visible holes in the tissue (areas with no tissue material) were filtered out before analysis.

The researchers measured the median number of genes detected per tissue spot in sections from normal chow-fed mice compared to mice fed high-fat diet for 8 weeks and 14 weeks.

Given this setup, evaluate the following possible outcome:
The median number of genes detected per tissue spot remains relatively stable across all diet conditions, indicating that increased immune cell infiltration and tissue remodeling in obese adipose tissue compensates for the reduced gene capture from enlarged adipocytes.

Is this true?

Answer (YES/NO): NO